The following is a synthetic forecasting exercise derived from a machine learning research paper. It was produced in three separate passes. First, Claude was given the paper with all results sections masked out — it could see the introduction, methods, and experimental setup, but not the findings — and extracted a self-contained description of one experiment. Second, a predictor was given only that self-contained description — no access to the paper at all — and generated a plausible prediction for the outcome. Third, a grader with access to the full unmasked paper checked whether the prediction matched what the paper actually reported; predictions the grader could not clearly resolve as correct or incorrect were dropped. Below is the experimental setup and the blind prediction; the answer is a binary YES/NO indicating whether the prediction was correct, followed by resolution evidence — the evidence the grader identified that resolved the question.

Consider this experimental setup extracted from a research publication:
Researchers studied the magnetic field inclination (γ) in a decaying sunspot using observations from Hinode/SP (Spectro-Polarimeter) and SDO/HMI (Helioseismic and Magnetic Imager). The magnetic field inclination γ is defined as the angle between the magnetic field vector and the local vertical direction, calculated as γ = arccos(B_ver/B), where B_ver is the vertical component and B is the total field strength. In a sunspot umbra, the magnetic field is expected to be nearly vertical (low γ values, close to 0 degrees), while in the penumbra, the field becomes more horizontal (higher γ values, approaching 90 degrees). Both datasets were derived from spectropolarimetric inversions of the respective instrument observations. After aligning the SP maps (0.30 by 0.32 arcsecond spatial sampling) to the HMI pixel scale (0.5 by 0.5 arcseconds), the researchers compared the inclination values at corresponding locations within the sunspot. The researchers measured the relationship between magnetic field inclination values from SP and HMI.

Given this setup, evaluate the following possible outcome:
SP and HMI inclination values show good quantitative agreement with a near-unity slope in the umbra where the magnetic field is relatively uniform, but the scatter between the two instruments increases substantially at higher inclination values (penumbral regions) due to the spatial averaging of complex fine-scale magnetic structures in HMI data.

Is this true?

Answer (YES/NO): NO